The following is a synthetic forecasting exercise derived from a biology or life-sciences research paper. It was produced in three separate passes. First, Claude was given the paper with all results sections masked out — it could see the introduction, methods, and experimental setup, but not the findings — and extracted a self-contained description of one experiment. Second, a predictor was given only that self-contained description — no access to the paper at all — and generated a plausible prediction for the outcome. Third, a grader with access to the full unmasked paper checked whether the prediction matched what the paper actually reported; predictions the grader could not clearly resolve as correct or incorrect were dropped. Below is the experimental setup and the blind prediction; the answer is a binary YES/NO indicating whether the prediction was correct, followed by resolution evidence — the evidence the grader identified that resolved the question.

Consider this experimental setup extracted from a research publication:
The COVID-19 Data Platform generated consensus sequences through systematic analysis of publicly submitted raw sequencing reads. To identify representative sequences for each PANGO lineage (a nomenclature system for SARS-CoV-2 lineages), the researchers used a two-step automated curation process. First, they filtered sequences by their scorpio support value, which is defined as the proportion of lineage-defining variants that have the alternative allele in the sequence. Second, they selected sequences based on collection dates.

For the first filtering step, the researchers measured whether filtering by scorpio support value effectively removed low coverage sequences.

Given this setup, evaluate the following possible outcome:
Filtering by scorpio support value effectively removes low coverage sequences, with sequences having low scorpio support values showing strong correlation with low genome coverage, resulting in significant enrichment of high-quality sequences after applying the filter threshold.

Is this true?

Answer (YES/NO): NO